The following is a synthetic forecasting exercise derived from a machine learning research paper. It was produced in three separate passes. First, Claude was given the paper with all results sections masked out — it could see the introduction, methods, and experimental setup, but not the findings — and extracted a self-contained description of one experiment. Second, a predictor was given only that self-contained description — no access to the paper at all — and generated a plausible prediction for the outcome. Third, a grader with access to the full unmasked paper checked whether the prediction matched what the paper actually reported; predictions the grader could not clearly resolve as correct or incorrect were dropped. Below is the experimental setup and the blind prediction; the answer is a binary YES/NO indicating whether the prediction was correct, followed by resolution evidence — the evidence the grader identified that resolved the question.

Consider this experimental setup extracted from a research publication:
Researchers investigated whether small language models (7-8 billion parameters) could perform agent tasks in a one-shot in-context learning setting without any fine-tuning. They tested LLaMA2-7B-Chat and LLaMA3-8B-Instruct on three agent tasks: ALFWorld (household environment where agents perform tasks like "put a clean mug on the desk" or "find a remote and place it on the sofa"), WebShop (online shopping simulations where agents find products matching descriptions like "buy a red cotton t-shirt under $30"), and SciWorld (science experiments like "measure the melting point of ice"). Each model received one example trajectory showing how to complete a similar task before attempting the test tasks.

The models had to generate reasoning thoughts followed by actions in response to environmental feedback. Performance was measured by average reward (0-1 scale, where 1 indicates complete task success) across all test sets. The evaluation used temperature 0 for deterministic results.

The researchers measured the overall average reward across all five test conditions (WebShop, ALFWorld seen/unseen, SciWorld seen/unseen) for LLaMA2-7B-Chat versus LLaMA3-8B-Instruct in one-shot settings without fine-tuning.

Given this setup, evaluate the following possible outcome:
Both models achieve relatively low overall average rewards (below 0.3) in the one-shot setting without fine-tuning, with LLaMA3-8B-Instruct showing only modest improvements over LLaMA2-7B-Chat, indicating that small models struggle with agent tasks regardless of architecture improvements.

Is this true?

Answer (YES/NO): NO